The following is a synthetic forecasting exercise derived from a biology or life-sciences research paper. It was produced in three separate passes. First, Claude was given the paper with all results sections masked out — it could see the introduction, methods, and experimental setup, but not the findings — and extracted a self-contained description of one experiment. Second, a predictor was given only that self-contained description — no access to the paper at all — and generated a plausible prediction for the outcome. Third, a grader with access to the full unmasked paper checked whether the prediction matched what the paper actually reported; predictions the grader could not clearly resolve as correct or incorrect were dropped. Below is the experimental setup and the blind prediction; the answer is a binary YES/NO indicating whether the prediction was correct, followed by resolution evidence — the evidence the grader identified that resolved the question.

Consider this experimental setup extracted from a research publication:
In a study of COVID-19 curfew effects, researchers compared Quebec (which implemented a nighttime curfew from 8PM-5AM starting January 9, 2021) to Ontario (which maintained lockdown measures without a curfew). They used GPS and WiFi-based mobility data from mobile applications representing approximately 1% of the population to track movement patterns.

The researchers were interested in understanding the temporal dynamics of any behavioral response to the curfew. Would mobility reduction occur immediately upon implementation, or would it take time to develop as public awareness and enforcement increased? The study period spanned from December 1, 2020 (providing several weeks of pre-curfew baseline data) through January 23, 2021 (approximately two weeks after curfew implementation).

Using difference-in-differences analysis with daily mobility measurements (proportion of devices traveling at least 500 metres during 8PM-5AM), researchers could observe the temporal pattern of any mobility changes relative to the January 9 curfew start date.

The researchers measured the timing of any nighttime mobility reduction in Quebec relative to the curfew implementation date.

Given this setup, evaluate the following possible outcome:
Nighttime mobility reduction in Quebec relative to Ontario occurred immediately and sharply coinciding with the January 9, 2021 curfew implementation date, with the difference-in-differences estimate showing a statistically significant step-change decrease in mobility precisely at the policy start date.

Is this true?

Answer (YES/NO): YES